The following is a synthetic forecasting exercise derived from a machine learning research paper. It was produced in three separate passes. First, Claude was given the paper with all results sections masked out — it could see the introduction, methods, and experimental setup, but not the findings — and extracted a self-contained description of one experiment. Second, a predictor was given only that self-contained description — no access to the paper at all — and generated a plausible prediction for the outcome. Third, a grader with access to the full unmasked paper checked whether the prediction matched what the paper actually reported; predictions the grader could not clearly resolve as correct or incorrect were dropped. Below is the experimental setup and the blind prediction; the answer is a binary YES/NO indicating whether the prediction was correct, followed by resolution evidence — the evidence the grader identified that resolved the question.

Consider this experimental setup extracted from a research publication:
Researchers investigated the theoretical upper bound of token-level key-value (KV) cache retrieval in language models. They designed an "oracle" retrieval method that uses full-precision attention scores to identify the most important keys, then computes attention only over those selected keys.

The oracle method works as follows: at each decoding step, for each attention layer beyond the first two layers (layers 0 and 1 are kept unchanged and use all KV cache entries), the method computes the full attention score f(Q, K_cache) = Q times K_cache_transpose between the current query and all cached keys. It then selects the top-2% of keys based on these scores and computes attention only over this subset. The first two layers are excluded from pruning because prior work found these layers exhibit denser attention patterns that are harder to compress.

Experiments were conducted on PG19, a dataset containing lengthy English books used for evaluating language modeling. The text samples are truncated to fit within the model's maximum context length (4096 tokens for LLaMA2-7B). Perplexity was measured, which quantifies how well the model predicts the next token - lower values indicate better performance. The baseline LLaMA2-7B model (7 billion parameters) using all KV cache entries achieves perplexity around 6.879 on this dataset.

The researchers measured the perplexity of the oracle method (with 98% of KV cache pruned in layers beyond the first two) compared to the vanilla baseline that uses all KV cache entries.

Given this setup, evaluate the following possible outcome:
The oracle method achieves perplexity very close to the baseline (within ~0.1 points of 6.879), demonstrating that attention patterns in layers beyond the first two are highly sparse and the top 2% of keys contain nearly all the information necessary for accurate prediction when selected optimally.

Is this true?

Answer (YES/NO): YES